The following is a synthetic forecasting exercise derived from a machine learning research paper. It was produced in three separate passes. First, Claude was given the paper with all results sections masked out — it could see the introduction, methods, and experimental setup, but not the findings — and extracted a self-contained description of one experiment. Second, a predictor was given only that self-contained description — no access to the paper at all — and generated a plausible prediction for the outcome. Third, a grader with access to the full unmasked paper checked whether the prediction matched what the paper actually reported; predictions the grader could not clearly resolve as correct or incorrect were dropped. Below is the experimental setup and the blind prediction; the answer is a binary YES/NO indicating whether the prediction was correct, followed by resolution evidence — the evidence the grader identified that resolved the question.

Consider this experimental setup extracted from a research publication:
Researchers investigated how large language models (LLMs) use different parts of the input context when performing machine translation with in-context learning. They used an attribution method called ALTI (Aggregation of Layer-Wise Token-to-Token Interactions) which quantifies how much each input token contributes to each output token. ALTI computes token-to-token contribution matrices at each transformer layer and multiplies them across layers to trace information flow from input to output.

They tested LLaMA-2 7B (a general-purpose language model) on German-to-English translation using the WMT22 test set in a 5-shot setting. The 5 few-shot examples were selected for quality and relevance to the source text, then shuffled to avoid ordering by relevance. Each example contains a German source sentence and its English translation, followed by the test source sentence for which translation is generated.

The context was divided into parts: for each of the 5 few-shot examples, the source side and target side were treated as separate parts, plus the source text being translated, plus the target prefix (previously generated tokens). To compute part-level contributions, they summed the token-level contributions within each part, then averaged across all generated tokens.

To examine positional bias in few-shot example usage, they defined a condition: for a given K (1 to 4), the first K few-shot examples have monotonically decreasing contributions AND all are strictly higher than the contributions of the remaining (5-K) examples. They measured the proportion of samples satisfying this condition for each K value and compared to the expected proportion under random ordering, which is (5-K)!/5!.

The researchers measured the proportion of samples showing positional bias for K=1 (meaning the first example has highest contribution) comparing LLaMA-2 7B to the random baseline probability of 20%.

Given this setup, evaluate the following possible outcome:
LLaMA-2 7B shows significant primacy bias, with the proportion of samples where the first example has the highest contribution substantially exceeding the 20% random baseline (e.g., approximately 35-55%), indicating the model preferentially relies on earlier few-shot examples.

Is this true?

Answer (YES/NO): NO